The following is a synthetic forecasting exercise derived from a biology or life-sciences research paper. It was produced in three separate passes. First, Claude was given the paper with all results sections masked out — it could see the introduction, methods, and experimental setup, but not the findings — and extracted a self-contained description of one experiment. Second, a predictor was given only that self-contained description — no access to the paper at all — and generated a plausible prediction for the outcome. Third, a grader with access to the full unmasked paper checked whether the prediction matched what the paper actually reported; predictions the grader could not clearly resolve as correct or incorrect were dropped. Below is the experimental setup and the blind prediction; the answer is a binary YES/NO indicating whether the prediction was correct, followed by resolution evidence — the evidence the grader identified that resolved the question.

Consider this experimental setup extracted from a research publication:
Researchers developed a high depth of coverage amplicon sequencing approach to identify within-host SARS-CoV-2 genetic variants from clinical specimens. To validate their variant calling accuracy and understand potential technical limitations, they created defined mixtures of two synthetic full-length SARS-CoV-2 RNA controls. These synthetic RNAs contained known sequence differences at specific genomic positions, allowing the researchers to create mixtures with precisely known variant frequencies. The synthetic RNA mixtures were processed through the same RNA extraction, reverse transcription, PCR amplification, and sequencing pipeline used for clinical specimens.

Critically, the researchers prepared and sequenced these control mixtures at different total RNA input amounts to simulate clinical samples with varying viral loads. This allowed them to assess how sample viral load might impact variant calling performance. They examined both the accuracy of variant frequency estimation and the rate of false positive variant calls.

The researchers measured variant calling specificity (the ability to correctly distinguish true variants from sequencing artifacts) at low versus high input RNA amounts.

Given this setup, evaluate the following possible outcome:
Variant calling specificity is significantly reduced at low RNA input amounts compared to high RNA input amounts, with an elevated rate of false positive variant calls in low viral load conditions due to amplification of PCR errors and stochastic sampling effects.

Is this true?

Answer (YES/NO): YES